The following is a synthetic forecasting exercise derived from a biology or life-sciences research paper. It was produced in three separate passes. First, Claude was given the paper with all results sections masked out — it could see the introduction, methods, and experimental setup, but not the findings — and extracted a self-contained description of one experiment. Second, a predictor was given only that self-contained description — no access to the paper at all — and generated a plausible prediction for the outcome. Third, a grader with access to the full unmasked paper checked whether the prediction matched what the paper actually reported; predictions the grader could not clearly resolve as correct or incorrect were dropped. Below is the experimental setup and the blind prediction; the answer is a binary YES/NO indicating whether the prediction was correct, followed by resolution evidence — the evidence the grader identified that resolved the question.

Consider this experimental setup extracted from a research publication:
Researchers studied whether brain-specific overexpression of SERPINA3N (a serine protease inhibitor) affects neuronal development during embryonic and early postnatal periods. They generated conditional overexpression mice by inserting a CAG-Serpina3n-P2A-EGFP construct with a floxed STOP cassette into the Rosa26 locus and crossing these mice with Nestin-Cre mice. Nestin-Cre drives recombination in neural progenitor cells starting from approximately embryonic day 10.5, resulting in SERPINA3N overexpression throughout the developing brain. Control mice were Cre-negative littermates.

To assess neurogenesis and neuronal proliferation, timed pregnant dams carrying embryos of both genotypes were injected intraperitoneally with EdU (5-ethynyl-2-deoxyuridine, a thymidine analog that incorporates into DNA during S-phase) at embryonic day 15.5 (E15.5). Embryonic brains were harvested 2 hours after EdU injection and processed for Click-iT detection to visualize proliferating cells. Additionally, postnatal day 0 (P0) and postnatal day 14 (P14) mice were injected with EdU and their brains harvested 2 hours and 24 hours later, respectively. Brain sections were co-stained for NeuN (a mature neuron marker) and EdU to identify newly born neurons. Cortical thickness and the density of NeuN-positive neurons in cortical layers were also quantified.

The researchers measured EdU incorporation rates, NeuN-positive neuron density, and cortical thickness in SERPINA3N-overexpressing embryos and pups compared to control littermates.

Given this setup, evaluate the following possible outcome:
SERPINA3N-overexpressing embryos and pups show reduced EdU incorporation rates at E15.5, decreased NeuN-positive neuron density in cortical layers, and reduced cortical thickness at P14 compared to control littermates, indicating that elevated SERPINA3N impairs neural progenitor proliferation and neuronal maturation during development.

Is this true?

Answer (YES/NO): NO